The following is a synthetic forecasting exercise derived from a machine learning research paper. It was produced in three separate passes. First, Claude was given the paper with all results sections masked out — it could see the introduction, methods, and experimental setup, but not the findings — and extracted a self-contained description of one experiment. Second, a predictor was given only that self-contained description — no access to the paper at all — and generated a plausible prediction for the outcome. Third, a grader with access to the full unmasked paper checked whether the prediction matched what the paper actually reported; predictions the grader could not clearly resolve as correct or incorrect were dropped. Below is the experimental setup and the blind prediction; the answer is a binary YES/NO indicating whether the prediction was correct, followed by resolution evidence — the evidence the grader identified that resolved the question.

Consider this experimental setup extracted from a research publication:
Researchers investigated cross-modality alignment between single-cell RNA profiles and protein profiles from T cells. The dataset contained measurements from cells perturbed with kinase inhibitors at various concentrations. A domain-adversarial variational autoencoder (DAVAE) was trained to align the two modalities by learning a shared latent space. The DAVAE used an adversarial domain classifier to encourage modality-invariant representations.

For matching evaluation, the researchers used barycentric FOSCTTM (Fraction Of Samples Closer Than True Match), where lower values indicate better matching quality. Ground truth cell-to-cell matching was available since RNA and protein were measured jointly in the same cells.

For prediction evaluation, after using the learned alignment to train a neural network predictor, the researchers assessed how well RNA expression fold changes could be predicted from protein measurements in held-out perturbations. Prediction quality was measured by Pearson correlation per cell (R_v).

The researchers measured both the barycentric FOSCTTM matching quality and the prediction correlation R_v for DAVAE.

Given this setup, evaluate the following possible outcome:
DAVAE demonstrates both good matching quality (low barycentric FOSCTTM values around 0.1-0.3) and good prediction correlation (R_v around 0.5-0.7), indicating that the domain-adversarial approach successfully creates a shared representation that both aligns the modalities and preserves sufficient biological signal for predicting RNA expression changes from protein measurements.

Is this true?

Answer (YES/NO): NO